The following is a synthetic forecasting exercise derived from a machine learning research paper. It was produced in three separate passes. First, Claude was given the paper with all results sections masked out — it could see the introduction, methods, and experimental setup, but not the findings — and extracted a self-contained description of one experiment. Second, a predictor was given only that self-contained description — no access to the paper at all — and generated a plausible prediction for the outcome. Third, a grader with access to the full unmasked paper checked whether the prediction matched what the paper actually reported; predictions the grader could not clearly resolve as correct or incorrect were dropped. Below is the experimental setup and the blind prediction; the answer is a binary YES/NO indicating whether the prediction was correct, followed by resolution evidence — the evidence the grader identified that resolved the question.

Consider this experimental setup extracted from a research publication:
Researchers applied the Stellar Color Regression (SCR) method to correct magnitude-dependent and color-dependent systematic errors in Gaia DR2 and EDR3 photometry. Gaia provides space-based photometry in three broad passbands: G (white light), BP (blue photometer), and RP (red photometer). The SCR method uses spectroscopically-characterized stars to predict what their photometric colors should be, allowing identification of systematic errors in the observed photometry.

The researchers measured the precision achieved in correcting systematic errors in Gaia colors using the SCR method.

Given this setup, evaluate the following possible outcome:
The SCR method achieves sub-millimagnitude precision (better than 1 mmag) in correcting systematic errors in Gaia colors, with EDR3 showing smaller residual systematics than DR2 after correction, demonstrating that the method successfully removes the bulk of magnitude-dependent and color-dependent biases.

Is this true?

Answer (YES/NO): NO